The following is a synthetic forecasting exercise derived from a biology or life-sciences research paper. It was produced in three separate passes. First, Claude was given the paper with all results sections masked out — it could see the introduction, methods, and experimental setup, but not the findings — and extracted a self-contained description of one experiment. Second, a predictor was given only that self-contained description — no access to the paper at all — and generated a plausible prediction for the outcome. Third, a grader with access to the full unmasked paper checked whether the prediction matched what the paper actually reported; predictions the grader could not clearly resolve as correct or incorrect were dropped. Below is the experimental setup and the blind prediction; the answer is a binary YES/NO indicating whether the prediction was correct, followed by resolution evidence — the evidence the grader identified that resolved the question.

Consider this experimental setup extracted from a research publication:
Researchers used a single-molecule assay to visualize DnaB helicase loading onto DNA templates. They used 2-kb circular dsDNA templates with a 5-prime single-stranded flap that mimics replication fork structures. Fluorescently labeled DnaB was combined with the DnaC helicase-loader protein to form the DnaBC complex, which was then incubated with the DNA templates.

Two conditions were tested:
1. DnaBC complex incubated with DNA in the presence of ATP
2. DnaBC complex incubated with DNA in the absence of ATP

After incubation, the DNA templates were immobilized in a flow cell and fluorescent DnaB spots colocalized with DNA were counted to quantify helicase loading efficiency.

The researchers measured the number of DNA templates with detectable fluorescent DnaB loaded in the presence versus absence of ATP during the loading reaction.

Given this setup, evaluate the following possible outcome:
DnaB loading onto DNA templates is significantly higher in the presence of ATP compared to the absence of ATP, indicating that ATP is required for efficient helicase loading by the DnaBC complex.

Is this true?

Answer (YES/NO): YES